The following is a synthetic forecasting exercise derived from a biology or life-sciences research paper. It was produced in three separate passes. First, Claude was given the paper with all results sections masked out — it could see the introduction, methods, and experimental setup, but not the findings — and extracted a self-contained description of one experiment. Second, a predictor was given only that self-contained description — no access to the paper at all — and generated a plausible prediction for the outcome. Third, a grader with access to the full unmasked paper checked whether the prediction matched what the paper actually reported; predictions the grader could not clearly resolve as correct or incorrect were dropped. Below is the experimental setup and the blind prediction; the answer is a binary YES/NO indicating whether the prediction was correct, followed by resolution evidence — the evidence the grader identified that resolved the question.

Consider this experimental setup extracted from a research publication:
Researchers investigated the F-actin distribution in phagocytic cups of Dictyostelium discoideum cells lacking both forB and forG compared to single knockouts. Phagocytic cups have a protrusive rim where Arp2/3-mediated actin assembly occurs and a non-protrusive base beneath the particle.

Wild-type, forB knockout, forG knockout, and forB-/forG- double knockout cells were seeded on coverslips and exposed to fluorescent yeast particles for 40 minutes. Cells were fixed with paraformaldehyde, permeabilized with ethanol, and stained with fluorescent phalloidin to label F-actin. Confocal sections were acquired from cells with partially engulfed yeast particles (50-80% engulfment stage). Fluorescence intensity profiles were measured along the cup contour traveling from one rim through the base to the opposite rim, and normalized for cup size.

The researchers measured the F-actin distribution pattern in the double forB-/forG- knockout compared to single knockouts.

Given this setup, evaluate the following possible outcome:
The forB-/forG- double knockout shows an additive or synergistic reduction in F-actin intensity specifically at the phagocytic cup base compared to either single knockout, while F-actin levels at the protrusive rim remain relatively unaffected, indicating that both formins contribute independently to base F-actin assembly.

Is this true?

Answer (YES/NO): YES